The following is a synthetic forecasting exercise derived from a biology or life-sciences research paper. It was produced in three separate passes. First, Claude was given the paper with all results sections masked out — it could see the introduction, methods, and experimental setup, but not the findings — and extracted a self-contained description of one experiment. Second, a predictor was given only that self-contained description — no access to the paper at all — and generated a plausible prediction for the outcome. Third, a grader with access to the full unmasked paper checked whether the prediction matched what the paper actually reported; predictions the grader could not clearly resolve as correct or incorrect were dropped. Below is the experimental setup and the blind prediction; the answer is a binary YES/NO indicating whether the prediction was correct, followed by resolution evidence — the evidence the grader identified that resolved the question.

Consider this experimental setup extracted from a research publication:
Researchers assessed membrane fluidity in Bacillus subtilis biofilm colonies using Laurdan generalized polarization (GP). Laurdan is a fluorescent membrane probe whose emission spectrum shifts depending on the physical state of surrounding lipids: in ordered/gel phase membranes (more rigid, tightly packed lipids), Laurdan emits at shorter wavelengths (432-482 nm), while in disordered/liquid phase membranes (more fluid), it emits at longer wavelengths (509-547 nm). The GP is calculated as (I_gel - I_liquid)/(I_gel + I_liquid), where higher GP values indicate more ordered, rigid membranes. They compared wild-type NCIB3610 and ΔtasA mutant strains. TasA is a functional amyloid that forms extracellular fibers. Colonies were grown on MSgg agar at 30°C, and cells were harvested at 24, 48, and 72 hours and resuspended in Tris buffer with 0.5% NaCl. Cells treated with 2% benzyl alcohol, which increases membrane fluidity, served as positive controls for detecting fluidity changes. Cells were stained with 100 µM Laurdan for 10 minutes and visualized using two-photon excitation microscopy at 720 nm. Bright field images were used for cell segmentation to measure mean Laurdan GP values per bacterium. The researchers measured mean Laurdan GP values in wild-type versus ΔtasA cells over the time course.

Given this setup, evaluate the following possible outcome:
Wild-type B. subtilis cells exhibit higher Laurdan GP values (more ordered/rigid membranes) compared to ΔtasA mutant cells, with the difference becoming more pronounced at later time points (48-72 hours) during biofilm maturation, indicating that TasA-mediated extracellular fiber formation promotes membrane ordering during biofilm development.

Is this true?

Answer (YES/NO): NO